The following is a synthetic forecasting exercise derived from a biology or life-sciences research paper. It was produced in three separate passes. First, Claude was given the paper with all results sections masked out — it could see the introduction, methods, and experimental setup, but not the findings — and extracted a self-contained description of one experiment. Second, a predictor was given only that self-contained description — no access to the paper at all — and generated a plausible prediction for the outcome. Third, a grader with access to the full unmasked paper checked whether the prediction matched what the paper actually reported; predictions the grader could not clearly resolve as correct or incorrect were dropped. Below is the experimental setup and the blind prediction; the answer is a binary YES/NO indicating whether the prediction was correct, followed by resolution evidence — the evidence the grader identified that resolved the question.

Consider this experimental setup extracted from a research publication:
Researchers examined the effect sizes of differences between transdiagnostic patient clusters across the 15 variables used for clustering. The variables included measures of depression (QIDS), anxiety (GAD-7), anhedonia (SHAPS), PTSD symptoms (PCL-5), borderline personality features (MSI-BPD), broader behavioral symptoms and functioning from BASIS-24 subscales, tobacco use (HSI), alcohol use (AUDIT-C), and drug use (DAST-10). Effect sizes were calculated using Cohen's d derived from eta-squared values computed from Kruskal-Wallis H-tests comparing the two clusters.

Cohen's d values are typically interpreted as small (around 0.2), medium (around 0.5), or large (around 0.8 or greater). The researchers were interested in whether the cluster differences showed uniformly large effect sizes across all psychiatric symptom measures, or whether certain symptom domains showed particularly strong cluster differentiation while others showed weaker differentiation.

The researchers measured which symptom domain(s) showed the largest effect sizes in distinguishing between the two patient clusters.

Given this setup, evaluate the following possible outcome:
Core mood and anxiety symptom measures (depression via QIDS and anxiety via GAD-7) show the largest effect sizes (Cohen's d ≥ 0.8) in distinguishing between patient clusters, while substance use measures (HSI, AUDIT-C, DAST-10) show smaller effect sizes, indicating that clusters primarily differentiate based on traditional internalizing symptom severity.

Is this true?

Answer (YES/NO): NO